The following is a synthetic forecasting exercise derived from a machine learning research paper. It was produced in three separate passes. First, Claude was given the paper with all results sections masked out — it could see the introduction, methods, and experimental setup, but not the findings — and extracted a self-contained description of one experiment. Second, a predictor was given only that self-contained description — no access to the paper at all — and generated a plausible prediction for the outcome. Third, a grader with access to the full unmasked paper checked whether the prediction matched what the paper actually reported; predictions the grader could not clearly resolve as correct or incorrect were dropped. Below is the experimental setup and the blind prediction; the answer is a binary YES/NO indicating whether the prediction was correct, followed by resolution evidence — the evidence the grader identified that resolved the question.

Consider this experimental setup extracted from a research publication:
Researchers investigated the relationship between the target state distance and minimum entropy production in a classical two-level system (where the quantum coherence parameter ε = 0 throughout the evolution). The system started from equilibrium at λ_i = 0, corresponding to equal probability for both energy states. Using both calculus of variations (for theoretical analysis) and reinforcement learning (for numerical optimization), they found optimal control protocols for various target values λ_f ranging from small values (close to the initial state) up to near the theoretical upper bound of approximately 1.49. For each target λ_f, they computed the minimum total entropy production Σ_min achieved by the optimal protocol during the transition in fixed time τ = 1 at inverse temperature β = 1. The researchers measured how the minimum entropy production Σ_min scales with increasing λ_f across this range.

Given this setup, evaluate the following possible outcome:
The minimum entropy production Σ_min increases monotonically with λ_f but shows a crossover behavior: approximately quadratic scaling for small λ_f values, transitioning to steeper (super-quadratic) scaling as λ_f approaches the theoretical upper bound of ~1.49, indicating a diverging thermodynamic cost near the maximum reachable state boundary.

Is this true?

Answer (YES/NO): NO